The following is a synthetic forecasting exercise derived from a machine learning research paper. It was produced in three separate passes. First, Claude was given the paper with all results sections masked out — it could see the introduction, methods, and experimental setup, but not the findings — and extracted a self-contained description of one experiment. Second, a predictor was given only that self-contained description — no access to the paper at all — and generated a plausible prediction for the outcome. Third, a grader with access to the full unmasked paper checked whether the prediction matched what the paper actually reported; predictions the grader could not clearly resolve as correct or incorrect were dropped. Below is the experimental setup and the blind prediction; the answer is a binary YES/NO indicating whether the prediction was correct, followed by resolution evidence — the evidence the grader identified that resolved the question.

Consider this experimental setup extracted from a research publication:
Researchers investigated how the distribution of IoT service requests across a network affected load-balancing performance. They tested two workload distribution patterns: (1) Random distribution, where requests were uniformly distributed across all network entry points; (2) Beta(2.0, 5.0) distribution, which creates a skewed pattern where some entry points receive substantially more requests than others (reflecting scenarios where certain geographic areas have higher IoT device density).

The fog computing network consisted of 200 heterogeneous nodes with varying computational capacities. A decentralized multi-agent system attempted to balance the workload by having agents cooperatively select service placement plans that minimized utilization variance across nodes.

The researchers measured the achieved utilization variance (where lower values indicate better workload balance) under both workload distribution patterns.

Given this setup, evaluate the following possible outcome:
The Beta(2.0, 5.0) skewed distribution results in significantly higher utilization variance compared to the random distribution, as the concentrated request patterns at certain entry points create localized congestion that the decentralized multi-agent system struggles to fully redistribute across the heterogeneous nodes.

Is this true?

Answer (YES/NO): YES